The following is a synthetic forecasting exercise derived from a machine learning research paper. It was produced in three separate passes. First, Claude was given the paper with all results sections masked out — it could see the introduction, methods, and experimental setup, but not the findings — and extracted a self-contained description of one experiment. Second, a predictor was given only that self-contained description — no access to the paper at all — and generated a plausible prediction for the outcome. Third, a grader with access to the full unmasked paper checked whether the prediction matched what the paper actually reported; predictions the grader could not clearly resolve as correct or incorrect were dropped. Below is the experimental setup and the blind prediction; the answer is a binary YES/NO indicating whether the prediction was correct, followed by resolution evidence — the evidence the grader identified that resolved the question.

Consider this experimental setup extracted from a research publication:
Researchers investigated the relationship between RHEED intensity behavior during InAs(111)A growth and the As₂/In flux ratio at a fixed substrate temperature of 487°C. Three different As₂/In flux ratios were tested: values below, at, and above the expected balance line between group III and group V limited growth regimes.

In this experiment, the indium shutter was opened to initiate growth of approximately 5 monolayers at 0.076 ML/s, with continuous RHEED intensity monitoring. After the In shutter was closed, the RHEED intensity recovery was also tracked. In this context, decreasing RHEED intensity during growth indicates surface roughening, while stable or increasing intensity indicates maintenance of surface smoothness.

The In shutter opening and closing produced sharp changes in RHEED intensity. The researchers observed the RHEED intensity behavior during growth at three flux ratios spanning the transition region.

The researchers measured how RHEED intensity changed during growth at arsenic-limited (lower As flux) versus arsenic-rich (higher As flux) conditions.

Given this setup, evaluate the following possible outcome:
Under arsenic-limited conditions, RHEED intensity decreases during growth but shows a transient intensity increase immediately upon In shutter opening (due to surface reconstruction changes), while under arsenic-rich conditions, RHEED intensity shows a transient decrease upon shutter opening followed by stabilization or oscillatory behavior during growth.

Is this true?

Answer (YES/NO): NO